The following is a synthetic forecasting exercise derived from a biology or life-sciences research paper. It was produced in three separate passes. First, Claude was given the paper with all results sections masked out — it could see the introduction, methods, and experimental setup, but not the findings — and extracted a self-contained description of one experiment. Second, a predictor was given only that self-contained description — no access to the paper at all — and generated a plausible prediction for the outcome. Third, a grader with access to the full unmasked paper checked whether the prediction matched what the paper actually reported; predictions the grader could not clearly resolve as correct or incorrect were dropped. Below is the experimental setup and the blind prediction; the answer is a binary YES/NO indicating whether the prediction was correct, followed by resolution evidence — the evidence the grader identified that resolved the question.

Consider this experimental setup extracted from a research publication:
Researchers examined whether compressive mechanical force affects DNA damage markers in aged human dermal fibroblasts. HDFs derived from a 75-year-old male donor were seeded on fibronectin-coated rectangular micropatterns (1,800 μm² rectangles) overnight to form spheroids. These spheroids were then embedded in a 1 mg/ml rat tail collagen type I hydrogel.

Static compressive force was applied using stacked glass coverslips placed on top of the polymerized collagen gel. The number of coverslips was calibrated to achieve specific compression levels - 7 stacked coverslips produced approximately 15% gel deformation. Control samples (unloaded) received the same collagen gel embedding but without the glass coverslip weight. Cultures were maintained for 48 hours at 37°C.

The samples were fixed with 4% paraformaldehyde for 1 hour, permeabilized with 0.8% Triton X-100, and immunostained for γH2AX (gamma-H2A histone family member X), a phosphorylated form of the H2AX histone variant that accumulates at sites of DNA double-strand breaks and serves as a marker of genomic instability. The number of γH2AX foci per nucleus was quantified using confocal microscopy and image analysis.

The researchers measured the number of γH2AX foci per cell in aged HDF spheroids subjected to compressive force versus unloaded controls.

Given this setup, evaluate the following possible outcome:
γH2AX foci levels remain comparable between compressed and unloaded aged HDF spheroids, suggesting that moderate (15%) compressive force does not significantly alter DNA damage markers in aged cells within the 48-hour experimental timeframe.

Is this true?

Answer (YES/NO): NO